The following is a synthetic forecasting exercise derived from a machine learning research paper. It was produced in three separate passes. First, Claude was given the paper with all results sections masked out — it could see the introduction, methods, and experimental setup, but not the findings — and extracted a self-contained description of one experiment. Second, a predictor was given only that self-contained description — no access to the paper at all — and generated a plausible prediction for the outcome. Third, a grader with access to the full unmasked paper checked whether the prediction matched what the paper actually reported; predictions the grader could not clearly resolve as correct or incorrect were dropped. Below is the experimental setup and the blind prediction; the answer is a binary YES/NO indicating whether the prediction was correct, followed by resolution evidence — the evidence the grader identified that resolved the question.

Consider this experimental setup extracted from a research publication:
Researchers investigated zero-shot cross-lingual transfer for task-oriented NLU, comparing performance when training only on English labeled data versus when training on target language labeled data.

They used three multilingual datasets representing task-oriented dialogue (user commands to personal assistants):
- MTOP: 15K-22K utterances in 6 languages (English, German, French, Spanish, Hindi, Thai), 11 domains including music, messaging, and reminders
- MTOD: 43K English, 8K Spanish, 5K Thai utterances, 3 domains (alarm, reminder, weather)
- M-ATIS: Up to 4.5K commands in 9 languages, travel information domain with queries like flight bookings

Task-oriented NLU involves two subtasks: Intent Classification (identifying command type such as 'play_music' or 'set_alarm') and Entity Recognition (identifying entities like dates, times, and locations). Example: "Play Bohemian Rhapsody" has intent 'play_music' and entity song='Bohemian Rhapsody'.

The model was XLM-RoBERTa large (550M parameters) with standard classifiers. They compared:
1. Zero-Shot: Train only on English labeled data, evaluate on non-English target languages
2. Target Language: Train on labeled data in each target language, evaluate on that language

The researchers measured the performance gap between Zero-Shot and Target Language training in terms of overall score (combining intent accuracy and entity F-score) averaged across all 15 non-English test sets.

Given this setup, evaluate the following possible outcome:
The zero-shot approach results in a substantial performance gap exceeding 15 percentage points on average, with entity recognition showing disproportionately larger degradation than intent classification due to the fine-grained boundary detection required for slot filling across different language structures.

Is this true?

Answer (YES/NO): NO